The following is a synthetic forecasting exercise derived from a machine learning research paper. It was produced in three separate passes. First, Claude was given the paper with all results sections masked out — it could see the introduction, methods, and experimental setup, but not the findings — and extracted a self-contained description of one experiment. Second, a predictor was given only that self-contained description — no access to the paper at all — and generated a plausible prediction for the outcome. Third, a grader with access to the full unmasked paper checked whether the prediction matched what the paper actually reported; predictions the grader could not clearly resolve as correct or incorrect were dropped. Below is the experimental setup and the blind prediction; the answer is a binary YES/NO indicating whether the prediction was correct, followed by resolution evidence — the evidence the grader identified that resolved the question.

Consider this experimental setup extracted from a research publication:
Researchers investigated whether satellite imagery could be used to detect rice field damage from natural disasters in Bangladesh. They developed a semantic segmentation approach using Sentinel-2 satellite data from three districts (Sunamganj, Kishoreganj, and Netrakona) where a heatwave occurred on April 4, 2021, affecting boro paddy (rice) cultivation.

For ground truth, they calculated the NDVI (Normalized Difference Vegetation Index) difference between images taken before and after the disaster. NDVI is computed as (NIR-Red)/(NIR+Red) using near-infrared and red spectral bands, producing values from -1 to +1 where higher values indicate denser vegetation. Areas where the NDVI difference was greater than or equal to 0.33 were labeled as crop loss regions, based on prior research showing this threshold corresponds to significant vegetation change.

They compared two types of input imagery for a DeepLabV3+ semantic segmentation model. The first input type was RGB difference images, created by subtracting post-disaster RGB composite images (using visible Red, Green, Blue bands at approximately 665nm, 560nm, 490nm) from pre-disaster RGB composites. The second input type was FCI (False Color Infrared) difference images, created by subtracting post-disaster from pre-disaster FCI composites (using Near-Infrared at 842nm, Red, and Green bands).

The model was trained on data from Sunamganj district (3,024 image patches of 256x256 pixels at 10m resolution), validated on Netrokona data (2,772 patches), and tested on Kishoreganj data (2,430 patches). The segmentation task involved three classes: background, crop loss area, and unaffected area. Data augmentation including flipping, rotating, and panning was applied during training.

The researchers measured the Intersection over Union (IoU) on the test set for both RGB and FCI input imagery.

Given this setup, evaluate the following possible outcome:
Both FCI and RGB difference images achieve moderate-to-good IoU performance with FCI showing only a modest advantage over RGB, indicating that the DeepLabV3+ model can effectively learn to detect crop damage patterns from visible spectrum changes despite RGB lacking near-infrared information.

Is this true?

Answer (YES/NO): NO